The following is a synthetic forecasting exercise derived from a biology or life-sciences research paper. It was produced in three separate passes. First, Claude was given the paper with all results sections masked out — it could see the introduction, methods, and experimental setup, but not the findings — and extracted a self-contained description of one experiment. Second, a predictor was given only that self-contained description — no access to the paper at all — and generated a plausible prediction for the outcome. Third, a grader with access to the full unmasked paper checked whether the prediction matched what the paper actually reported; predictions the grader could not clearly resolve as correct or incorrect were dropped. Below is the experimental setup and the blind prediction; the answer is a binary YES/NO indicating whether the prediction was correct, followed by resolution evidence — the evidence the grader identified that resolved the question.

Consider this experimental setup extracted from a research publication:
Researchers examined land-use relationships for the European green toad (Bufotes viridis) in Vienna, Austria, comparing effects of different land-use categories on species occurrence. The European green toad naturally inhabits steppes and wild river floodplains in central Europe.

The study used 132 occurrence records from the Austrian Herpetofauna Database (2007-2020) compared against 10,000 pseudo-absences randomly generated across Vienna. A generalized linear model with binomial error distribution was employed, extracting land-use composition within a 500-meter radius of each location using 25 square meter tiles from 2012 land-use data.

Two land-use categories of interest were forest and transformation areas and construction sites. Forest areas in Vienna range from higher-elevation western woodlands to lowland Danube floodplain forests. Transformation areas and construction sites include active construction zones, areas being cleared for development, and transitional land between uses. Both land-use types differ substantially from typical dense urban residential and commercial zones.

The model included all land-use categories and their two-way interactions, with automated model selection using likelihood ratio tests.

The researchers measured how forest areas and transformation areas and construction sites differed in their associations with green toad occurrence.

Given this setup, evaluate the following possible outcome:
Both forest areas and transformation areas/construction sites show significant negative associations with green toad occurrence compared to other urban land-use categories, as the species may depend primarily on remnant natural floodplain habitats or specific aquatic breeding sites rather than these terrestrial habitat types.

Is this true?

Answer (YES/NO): NO